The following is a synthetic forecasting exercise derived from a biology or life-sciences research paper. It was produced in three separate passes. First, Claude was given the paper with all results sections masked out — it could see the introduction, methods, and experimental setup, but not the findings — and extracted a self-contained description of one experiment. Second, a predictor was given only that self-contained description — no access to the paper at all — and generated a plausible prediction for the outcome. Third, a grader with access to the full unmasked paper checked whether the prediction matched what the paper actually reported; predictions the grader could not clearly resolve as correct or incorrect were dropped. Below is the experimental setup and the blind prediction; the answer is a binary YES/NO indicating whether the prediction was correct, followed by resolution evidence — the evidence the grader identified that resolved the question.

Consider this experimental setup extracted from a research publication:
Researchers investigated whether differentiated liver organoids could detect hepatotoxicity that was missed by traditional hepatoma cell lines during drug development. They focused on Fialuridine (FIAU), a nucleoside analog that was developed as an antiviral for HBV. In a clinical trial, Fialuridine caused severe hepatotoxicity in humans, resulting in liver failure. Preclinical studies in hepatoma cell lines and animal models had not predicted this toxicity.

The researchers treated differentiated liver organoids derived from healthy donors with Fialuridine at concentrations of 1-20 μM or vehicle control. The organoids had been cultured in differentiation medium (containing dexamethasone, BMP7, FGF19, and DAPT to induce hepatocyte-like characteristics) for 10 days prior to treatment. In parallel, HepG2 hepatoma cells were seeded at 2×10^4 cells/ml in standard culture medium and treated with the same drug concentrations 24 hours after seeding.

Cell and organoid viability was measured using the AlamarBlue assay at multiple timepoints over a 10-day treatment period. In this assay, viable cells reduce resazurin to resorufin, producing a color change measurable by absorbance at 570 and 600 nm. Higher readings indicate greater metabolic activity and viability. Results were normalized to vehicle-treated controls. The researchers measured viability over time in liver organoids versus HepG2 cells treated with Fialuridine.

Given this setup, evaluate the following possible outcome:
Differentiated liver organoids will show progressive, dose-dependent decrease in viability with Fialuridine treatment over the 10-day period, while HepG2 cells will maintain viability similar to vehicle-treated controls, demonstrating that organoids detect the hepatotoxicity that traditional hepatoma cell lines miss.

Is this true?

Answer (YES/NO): YES